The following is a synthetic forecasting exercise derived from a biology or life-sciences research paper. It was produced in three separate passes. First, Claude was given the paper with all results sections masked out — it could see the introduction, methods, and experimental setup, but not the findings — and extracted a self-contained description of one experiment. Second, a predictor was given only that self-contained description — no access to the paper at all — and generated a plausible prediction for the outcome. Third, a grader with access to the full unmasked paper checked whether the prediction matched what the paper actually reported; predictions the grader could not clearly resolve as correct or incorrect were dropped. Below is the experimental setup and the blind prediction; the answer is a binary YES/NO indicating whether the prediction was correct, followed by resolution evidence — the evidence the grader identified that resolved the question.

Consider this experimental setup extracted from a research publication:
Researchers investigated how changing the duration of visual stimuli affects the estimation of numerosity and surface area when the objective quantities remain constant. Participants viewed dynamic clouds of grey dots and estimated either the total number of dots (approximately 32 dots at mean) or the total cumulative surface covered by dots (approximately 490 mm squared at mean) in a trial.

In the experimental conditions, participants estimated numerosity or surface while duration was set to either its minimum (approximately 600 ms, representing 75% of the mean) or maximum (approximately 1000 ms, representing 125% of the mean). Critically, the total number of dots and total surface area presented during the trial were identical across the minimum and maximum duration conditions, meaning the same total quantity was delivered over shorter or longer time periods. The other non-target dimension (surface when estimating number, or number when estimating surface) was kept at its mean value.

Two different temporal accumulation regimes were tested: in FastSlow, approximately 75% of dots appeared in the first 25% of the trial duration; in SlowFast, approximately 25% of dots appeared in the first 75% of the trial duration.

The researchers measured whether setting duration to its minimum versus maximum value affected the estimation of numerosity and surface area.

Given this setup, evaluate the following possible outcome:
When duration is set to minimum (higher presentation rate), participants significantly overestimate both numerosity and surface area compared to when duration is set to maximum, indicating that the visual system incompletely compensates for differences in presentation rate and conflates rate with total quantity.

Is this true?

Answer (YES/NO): YES